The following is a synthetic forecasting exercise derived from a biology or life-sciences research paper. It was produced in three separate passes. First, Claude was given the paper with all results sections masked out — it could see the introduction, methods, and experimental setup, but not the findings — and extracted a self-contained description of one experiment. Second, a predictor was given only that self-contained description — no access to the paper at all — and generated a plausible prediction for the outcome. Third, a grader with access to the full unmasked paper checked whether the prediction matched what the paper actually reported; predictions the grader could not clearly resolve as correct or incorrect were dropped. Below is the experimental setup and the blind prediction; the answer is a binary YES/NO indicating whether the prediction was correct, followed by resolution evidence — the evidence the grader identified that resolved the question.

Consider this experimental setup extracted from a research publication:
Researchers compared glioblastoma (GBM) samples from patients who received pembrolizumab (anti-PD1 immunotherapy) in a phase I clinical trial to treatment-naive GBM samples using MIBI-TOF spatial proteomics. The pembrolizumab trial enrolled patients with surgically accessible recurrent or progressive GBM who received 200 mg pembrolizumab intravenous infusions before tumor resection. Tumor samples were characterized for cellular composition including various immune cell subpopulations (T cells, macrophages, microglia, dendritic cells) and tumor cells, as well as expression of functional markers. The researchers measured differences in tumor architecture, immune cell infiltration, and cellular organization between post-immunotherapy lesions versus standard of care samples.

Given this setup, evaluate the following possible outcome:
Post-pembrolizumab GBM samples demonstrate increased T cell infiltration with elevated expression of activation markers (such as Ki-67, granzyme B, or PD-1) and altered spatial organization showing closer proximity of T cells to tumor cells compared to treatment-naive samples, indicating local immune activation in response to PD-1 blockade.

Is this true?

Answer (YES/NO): NO